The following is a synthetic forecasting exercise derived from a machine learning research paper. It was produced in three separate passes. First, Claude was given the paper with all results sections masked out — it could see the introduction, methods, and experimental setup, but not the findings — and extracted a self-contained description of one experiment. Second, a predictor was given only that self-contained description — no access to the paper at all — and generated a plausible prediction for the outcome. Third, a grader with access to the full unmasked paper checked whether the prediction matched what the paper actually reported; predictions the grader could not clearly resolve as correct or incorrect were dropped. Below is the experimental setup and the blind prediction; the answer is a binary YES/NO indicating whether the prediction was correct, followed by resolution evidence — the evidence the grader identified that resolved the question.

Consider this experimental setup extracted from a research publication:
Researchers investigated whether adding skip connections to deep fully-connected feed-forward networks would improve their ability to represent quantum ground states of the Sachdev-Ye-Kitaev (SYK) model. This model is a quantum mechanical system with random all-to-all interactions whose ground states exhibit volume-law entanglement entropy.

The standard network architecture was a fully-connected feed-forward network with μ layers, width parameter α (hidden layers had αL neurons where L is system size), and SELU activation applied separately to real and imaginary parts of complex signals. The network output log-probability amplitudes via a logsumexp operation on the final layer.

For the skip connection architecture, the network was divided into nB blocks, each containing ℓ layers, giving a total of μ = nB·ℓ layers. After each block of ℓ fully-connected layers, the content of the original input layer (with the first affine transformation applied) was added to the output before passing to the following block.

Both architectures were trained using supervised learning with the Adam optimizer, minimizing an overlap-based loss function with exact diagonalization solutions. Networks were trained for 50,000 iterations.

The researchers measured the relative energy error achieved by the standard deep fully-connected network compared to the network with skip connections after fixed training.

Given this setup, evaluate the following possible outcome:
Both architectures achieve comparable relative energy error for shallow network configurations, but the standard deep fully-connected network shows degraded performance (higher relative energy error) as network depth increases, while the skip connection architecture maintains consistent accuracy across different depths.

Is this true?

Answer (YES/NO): NO